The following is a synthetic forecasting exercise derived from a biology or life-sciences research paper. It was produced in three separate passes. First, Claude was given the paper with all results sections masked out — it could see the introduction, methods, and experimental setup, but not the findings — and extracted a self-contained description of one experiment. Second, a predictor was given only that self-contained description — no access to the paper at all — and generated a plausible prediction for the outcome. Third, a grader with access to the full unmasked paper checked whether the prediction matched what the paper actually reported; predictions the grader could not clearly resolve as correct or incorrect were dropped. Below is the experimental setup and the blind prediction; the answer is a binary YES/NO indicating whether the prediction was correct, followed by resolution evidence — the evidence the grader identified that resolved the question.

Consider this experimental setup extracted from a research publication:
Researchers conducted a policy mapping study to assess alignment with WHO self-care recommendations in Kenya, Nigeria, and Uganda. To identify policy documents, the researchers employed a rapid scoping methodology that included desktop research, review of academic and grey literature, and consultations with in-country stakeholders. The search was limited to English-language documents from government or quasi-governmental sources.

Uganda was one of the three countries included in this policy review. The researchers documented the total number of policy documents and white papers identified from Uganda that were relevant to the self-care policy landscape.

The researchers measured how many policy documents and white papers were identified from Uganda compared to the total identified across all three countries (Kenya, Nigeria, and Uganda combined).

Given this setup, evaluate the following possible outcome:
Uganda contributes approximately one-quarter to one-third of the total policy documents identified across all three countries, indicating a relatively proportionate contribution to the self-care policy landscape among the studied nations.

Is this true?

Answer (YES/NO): NO